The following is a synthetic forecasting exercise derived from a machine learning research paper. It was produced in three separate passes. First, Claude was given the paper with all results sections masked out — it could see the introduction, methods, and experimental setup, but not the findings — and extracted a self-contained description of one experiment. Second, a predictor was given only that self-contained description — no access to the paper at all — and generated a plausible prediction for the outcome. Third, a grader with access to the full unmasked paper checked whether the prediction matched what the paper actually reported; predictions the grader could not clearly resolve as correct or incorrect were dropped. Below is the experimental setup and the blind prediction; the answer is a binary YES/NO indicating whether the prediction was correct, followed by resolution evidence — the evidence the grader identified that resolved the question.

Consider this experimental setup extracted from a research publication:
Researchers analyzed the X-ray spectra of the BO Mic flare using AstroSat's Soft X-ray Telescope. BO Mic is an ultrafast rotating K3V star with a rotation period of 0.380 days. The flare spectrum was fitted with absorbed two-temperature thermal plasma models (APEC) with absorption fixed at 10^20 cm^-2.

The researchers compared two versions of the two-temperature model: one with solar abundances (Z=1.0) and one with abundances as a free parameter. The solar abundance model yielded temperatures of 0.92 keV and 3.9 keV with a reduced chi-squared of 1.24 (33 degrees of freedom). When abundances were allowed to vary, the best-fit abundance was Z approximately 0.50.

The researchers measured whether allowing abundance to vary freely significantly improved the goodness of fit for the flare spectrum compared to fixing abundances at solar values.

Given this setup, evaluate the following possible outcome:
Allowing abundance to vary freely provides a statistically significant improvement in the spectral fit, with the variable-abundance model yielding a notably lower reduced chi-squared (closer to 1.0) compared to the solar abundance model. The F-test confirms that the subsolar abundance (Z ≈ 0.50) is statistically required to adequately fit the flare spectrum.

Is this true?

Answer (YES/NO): NO